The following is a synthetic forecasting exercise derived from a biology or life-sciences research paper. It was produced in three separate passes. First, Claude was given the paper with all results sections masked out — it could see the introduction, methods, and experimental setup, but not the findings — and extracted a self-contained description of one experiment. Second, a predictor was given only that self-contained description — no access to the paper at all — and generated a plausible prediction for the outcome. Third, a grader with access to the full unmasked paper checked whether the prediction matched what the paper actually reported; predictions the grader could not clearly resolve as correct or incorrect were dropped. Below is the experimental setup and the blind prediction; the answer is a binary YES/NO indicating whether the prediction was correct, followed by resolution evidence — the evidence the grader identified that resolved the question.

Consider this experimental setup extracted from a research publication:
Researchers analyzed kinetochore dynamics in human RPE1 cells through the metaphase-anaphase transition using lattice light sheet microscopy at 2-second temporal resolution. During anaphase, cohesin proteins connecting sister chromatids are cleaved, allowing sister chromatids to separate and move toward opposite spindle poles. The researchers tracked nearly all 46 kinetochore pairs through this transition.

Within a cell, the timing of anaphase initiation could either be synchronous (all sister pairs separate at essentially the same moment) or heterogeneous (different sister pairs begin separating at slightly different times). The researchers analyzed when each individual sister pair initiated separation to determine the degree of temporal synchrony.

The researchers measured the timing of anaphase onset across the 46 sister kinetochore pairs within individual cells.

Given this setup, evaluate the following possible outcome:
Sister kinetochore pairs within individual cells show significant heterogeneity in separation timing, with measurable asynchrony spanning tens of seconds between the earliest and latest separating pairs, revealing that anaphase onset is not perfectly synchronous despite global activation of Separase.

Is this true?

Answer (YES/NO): YES